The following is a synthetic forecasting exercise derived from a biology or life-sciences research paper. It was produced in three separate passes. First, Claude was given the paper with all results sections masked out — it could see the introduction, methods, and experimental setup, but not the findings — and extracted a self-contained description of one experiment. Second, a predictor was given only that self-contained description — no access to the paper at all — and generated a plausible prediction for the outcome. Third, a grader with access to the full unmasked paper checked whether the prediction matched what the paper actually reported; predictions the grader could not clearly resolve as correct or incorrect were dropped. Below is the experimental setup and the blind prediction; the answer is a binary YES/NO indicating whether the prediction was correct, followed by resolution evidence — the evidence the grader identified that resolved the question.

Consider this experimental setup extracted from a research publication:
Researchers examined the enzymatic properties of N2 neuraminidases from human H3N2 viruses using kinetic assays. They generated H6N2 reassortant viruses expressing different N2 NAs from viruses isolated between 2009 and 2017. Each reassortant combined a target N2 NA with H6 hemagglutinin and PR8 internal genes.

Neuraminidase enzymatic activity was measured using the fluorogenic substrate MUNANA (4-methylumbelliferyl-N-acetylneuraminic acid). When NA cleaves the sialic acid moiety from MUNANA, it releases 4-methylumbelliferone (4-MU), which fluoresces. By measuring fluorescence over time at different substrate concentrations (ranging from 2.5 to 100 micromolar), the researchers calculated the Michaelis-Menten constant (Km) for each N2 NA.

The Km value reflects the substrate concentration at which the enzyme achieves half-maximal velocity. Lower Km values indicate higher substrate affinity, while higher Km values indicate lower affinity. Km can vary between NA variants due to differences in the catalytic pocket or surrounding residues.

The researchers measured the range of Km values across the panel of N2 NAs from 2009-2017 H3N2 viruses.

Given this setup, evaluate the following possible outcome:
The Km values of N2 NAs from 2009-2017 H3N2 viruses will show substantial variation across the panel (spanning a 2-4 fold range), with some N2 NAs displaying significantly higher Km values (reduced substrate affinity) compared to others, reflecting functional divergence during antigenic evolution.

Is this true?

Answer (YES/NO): NO